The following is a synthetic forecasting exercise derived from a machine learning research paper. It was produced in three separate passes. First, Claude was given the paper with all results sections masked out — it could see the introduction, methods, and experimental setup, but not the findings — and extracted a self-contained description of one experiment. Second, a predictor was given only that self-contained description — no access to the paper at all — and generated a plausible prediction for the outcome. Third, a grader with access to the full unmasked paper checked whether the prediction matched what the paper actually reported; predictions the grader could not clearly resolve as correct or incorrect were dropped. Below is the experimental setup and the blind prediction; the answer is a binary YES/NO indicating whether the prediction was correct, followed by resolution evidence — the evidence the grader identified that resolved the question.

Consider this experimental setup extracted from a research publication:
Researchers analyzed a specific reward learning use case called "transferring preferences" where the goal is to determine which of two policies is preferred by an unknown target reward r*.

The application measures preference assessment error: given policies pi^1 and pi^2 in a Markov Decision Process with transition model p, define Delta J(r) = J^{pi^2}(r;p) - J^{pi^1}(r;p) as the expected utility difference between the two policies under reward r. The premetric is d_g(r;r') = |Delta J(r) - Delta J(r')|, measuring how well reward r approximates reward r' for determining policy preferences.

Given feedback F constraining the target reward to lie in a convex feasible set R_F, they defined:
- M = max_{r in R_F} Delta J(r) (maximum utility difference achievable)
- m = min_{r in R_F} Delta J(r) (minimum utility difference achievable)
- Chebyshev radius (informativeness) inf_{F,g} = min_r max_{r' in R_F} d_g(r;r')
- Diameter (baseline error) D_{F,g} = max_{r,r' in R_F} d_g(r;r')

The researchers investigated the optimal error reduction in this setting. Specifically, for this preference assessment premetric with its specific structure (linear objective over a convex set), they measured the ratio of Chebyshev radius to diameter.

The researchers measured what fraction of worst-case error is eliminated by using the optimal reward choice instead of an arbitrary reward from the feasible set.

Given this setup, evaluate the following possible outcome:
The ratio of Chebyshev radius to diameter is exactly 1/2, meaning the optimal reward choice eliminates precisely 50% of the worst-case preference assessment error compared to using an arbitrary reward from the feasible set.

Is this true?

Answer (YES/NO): YES